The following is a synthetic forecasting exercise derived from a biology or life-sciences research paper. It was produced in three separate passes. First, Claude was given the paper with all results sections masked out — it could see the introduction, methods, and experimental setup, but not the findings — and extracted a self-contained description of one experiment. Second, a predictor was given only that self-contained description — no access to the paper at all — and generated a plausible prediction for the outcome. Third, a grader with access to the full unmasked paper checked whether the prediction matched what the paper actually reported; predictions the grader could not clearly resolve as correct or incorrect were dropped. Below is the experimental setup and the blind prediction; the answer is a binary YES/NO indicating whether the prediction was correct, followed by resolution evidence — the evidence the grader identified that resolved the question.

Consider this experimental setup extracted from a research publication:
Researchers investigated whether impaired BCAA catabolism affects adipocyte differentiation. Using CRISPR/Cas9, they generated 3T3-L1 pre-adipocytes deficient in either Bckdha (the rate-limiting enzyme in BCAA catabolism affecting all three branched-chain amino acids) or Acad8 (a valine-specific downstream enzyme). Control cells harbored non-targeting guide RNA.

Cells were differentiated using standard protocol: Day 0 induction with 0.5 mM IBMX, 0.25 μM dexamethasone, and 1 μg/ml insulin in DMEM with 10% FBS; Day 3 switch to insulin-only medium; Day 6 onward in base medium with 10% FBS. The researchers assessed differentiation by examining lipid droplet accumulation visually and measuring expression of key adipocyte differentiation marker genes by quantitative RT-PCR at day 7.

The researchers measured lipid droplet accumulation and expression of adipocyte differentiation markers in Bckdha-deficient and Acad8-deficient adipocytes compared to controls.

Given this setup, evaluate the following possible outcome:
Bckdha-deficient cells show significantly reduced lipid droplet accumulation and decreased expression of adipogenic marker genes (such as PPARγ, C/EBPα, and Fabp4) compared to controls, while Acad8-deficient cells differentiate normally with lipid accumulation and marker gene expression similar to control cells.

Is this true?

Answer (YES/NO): NO